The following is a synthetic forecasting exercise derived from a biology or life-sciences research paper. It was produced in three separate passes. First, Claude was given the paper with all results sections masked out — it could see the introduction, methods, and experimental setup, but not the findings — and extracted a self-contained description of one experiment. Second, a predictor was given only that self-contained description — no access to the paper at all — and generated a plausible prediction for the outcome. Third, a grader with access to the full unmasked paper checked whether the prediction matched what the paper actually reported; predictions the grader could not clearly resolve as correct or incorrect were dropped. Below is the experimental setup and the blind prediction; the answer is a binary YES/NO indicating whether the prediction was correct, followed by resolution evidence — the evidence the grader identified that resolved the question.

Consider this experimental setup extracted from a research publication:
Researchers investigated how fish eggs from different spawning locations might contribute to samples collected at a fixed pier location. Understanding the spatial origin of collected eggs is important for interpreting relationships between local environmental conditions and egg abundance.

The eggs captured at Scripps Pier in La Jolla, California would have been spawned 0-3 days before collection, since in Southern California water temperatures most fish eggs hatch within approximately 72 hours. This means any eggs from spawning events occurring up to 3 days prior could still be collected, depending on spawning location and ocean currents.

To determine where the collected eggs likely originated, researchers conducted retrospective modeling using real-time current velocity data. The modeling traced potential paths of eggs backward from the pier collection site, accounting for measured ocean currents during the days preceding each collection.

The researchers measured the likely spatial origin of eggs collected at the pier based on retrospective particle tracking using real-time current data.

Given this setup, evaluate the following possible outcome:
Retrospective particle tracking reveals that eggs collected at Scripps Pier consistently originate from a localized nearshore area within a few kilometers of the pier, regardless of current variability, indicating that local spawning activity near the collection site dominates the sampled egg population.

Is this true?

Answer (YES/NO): YES